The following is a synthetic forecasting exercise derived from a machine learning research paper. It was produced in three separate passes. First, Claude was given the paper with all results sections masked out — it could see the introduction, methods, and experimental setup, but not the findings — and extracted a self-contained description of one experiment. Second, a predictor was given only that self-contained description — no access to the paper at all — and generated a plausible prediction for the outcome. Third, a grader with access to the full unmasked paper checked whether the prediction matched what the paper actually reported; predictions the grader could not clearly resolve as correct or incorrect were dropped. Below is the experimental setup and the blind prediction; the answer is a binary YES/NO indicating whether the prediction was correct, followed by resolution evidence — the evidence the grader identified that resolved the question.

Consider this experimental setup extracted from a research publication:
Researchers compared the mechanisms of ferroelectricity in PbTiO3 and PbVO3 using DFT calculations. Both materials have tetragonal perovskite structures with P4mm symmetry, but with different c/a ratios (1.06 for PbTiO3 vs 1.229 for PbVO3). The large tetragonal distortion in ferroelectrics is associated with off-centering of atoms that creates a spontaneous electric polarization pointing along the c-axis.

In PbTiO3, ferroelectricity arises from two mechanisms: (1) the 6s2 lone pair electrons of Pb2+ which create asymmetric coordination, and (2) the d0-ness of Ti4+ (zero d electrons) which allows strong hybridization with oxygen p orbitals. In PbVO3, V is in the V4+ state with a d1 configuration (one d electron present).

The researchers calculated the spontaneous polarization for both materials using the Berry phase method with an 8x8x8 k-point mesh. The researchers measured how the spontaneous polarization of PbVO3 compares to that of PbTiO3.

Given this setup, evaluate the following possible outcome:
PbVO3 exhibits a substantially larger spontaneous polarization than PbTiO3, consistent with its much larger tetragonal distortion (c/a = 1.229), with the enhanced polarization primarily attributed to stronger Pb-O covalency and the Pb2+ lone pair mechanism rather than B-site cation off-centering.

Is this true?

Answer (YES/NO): NO